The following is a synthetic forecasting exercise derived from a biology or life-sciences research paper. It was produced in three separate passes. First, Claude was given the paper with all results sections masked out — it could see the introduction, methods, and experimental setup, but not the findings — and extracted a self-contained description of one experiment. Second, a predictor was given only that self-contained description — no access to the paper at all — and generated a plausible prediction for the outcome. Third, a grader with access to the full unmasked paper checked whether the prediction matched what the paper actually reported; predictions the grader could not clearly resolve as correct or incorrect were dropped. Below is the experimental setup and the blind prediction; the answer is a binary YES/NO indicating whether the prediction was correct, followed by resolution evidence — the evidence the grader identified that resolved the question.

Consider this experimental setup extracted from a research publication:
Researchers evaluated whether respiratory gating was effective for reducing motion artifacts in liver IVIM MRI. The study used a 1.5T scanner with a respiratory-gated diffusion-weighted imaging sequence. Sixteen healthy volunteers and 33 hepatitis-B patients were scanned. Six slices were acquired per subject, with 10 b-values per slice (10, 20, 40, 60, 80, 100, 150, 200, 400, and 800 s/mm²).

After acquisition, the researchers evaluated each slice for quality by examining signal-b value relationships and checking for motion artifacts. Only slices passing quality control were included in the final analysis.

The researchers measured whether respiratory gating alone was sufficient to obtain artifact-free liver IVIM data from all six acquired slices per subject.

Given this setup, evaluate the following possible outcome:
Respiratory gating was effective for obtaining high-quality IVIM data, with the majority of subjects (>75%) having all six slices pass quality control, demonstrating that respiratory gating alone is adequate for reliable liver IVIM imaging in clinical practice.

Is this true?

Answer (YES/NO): NO